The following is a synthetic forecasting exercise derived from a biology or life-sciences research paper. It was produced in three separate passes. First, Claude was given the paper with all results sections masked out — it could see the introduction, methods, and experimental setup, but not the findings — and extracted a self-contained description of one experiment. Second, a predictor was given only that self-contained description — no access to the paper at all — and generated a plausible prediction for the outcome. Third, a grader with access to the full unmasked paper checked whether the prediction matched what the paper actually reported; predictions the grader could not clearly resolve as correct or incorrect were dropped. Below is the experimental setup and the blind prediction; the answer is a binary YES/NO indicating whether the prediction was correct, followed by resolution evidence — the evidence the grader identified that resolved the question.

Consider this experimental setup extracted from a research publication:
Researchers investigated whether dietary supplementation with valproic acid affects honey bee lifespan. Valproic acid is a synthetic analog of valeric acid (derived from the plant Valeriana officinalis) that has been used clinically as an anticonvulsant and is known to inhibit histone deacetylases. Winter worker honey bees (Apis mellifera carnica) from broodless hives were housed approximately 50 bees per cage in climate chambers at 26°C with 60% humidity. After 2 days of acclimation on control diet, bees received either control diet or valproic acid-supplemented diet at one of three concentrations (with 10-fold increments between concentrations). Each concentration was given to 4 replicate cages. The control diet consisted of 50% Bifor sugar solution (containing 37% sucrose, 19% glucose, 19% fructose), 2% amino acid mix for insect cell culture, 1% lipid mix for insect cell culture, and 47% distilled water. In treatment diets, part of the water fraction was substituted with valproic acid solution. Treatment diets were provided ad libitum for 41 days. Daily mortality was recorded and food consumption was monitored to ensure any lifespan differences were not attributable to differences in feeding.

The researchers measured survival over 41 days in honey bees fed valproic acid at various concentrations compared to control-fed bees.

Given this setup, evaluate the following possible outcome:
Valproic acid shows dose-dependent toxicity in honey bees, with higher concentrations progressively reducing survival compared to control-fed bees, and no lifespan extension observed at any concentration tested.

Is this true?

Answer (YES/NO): NO